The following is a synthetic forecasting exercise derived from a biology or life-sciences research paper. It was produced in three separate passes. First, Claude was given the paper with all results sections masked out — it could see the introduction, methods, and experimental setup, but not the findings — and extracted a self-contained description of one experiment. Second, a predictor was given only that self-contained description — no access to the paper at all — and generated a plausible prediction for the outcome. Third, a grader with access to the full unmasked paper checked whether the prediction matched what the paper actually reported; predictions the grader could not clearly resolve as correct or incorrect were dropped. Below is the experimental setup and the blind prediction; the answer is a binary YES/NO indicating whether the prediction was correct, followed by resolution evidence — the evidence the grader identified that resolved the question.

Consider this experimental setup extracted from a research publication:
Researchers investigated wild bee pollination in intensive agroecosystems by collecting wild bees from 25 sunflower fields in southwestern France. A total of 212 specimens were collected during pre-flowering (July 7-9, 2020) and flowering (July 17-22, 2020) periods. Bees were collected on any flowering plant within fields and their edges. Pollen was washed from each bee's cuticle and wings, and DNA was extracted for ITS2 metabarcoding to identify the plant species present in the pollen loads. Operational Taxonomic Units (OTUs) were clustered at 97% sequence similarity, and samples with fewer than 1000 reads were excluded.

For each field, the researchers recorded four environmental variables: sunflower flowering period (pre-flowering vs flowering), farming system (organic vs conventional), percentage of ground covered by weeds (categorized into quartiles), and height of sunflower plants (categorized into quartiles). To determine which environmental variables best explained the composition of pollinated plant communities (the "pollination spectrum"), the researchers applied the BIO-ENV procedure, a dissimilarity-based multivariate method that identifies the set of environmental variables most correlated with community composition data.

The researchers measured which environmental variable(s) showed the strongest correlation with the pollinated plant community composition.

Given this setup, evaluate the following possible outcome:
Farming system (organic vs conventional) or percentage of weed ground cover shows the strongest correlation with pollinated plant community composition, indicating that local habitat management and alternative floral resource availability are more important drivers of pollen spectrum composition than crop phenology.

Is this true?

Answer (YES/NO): NO